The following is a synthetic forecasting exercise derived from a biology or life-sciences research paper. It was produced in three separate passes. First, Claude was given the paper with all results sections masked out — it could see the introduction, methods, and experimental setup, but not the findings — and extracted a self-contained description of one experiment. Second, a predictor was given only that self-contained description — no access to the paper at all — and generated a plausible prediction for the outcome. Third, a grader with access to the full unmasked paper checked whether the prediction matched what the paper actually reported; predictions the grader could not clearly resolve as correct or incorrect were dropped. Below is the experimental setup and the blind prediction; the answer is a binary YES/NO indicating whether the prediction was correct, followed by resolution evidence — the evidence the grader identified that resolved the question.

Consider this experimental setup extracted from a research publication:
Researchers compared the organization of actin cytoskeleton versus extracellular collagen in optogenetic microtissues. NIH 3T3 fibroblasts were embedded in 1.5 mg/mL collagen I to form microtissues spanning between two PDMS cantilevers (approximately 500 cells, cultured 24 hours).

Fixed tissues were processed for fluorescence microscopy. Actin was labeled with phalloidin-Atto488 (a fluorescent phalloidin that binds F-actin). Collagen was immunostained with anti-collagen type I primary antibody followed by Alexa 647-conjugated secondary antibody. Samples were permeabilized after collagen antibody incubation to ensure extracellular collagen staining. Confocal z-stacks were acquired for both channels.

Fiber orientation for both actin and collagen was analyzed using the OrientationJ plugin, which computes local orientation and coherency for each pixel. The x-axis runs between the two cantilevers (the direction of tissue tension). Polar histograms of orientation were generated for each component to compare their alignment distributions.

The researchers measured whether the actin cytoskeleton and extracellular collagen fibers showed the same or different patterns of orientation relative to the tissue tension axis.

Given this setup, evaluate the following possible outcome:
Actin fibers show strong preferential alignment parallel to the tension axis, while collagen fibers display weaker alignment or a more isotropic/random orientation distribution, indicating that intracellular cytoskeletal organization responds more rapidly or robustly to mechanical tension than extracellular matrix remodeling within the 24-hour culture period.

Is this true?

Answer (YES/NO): NO